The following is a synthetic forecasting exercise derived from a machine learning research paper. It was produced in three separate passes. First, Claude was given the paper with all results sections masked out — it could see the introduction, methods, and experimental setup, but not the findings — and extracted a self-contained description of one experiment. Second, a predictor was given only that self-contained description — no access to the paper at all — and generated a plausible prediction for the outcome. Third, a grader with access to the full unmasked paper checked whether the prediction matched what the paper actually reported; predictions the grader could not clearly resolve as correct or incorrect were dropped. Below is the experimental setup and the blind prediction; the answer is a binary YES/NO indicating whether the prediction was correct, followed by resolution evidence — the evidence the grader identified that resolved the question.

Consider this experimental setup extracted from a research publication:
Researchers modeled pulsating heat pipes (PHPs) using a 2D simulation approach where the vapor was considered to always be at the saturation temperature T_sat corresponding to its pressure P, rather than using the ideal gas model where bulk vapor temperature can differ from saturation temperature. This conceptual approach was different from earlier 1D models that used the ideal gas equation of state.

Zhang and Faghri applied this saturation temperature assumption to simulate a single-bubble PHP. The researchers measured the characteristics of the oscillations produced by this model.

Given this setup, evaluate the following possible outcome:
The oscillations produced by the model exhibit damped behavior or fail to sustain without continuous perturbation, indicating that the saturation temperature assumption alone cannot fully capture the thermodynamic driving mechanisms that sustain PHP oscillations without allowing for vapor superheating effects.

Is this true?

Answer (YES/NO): NO